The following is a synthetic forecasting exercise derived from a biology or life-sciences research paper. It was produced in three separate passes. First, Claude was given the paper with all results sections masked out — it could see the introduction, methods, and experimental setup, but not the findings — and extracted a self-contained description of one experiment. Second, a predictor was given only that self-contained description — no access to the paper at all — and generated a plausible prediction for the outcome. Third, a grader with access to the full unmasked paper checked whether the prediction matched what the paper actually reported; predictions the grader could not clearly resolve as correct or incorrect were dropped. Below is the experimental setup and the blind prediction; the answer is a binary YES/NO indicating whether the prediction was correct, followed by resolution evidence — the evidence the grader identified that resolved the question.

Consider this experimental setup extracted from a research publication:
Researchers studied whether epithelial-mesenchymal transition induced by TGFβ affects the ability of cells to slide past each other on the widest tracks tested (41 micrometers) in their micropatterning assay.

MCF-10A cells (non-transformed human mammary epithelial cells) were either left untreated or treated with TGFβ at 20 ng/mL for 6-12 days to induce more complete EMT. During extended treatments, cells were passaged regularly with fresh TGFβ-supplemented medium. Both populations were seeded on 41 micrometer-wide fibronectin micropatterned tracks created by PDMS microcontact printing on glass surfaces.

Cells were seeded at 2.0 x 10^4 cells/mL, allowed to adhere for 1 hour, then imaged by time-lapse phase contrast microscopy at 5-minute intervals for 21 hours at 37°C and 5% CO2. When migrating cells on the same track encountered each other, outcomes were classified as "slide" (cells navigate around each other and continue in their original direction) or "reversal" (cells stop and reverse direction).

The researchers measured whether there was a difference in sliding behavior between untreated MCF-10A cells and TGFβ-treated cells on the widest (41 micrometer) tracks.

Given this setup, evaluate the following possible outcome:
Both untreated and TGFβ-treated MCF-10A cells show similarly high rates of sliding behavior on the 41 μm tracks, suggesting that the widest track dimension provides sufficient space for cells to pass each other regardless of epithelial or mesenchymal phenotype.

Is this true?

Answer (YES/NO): NO